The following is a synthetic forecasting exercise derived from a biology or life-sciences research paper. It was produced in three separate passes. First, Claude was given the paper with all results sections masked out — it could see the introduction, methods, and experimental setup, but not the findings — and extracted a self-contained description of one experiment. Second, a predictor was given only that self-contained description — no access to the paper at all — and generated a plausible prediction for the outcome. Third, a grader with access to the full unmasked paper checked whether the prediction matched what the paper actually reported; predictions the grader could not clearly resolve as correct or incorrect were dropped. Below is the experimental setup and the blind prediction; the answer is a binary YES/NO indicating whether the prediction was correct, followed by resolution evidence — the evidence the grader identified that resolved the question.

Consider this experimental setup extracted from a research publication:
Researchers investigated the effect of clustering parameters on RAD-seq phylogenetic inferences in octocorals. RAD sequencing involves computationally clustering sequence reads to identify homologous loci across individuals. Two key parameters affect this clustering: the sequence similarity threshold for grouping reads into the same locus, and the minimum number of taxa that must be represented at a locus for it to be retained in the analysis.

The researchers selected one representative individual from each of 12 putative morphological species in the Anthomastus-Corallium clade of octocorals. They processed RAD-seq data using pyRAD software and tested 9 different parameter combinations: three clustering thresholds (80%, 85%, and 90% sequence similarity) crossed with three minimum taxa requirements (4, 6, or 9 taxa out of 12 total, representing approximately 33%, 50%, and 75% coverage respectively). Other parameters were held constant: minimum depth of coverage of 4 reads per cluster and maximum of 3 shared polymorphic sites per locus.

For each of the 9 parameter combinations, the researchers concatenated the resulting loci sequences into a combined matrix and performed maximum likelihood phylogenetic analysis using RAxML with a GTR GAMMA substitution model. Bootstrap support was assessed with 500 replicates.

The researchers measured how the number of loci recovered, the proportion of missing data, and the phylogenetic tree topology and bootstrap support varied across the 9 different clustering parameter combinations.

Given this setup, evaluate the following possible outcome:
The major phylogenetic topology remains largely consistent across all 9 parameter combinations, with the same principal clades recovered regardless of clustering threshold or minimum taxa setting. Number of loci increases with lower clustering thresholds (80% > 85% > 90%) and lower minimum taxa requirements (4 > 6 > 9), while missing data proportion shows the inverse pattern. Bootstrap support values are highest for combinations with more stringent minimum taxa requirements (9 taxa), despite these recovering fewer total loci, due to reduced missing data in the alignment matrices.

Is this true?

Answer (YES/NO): NO